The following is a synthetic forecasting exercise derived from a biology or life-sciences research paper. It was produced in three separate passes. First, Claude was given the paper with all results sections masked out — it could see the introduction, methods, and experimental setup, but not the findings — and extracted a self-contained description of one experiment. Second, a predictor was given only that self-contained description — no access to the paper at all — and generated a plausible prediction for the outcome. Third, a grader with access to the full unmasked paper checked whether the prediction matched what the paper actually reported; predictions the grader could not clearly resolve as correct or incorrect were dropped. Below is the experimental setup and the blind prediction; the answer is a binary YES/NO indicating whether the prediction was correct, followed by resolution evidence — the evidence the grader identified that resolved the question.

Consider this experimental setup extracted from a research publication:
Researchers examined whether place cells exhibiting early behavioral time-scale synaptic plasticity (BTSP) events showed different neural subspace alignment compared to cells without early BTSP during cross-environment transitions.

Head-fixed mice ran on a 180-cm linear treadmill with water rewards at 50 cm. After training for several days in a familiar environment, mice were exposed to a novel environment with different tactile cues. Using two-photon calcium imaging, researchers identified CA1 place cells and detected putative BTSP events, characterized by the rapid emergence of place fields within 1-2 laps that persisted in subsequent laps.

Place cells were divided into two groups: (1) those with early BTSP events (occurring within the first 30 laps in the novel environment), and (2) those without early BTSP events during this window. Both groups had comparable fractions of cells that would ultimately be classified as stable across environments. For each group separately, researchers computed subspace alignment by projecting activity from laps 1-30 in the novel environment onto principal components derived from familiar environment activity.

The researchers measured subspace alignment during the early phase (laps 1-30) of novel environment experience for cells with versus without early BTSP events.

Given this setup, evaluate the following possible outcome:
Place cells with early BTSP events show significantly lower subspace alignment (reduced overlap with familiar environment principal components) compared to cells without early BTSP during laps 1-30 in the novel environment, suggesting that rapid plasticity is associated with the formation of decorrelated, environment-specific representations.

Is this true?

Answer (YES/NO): NO